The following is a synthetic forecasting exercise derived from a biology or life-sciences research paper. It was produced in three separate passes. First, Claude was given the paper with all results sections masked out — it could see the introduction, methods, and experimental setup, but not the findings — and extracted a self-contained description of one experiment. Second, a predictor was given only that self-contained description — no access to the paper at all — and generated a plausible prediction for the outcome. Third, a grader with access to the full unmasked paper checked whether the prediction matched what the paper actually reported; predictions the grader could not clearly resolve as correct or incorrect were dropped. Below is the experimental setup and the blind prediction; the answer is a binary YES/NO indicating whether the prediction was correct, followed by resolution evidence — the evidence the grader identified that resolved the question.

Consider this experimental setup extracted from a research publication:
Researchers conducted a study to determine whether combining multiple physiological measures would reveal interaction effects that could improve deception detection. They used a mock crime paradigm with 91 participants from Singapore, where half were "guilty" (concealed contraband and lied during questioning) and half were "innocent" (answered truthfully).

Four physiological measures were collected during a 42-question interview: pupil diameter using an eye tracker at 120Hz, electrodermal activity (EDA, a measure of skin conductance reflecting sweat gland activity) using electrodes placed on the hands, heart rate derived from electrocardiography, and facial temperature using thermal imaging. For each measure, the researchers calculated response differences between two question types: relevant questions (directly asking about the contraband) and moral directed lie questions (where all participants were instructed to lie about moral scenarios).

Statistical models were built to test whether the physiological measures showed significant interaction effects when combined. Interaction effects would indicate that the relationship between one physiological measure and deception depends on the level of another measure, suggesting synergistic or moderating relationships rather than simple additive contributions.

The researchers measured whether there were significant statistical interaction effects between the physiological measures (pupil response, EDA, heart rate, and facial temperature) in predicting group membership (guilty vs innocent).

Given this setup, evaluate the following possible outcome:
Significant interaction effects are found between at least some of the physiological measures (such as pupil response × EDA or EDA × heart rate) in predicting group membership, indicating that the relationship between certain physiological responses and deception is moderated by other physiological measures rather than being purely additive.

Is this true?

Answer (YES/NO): NO